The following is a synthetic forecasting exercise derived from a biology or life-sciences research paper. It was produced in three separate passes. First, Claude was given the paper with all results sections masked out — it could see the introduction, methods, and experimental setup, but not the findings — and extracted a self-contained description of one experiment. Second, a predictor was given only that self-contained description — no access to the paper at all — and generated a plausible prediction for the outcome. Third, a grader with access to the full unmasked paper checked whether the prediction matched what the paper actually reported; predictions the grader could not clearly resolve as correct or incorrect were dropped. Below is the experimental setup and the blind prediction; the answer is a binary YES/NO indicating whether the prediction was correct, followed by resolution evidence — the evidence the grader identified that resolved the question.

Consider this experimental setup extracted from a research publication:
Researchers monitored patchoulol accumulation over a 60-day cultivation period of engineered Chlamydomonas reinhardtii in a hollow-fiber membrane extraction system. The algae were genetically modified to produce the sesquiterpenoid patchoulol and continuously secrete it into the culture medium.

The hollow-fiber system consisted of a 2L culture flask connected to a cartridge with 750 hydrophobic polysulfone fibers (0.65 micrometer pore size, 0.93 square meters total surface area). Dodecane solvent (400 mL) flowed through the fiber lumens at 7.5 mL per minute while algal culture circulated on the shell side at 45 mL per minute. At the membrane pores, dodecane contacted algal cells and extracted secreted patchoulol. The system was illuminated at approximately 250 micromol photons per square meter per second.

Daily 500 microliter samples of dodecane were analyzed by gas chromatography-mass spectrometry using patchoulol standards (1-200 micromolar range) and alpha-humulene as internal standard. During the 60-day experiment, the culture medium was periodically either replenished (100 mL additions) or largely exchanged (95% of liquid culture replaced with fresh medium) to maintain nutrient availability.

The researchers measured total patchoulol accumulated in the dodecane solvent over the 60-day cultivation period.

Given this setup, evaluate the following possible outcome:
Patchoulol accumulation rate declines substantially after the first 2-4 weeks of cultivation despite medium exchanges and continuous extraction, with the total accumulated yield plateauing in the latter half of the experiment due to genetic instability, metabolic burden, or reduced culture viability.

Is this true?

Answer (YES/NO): NO